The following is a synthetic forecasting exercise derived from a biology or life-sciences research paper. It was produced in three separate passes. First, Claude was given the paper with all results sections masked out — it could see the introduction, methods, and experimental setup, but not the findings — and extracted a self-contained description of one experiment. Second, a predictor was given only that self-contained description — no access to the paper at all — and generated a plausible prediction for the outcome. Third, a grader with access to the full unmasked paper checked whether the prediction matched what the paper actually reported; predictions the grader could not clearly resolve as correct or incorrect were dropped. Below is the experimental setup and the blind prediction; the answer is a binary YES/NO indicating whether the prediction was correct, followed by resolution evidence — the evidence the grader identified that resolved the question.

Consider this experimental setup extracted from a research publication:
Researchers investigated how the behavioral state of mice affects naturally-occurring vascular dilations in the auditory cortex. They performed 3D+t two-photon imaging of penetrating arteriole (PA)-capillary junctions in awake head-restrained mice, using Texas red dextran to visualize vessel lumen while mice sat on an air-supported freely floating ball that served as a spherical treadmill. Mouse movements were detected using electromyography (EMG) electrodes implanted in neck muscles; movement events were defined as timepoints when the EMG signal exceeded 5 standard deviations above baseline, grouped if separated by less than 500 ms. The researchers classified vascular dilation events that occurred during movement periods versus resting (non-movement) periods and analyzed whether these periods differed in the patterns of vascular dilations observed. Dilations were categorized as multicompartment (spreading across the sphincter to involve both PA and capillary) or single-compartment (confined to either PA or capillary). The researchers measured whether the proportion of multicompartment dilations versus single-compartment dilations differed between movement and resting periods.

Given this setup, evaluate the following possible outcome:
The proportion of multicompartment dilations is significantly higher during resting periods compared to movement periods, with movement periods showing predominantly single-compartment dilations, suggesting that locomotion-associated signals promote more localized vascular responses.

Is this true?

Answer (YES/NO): NO